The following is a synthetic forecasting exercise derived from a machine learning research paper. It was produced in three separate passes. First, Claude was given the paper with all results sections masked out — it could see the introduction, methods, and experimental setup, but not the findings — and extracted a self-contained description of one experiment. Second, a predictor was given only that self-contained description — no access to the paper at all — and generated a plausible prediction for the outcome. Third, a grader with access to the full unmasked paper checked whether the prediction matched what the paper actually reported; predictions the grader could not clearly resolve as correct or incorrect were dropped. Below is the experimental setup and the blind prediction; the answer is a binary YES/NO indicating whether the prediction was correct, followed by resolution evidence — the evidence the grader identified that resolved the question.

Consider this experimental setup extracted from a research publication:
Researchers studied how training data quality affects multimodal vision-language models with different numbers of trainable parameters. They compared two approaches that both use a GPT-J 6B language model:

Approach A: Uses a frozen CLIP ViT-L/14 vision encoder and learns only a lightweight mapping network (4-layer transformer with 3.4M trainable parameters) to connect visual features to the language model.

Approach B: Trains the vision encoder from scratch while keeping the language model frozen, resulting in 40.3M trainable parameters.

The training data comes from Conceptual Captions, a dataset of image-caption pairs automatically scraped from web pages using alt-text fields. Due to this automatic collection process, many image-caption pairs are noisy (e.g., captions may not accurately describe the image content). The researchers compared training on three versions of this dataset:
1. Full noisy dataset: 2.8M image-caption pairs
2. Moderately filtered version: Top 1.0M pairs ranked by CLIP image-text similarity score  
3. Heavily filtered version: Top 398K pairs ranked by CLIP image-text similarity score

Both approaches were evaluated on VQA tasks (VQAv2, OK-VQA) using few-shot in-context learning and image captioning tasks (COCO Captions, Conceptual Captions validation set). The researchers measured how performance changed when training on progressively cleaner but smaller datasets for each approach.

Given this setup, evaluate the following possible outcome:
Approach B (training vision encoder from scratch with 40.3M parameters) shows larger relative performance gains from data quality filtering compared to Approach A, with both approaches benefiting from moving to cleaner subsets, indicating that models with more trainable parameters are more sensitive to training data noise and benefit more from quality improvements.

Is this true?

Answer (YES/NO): NO